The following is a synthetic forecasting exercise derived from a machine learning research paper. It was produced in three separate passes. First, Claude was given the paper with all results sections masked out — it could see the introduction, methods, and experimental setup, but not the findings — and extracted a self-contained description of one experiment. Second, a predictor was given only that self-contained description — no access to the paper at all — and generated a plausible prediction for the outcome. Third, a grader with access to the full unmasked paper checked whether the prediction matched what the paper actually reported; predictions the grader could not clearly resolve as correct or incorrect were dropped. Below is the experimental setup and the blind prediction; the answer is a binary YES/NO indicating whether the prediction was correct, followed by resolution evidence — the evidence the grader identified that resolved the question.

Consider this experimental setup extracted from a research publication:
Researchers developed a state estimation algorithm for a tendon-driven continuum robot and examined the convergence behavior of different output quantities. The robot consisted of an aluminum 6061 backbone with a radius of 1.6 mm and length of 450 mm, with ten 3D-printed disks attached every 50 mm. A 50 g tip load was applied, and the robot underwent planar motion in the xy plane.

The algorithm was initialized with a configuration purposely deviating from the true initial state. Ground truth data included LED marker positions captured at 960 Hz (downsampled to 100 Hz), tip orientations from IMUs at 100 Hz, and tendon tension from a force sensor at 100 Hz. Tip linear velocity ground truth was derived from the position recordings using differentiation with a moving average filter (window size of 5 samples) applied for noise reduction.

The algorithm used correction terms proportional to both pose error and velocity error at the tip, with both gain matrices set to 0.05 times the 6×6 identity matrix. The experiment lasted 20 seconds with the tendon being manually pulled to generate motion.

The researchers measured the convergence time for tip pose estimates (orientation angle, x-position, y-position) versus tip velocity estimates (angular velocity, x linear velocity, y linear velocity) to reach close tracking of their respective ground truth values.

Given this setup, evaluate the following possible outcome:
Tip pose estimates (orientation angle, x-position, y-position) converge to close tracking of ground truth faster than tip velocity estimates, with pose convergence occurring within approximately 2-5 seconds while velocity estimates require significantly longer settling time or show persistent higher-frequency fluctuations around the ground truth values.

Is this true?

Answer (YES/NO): NO